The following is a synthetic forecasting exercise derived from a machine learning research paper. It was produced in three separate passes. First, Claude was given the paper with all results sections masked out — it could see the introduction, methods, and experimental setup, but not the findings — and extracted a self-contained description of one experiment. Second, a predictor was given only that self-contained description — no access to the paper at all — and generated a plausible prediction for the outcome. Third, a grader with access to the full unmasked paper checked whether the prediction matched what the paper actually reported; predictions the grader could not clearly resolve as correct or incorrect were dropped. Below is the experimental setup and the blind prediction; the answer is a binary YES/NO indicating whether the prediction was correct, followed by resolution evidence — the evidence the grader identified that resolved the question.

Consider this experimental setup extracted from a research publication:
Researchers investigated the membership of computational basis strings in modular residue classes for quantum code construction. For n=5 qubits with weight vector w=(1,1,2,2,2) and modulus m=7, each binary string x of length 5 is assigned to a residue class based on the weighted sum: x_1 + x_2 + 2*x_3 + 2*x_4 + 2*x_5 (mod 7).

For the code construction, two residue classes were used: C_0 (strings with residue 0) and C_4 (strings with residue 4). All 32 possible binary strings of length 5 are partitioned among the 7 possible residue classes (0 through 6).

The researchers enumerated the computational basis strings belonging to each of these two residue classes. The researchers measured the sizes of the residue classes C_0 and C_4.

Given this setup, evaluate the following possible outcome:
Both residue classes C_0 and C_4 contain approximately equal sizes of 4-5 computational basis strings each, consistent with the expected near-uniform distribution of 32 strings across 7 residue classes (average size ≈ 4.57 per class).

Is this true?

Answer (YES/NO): NO